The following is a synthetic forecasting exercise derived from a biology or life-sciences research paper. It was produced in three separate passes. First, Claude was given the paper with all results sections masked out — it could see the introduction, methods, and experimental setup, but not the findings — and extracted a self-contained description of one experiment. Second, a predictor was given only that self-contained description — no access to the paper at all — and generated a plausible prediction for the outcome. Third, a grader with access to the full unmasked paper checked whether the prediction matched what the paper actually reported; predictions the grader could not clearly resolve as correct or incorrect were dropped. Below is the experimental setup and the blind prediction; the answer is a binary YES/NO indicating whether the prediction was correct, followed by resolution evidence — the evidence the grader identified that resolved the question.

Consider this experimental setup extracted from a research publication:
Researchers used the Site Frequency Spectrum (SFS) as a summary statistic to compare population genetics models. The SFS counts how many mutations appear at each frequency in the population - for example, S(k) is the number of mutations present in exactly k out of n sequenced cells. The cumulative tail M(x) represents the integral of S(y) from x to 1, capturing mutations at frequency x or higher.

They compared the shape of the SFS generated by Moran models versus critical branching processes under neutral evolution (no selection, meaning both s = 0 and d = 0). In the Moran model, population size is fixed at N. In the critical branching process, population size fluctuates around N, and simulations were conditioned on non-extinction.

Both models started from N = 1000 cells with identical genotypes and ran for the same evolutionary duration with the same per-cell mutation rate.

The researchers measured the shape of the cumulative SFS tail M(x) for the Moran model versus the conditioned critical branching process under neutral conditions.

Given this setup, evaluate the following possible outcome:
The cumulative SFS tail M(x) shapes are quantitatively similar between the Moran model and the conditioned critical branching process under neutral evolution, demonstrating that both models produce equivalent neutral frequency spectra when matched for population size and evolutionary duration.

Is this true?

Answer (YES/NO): NO